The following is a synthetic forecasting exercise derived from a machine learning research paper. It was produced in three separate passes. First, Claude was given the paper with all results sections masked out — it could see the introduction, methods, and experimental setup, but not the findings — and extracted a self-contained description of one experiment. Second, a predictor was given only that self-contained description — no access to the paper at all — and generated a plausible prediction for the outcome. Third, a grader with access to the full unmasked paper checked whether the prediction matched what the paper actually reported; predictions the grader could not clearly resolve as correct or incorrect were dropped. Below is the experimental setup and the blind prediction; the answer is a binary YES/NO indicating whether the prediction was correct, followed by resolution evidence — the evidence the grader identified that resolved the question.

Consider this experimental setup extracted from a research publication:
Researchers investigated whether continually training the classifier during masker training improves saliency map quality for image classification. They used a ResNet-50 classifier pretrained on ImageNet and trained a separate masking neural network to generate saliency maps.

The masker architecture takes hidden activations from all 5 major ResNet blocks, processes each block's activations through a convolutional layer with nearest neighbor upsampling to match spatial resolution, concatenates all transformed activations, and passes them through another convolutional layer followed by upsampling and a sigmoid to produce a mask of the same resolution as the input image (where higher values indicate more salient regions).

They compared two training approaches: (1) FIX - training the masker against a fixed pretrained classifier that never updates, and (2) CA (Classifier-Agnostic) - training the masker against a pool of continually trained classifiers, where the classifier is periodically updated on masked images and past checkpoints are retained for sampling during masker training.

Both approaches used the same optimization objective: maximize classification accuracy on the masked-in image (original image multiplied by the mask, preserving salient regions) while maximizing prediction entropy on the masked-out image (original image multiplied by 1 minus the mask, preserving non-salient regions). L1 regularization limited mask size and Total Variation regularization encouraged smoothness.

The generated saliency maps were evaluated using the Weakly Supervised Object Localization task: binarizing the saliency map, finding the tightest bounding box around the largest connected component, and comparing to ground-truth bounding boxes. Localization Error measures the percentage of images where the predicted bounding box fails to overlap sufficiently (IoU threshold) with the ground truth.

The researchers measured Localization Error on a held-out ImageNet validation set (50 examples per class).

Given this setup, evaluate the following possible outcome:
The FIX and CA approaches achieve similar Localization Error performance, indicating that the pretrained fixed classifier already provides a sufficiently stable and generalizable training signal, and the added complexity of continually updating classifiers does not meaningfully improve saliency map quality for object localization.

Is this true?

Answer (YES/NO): NO